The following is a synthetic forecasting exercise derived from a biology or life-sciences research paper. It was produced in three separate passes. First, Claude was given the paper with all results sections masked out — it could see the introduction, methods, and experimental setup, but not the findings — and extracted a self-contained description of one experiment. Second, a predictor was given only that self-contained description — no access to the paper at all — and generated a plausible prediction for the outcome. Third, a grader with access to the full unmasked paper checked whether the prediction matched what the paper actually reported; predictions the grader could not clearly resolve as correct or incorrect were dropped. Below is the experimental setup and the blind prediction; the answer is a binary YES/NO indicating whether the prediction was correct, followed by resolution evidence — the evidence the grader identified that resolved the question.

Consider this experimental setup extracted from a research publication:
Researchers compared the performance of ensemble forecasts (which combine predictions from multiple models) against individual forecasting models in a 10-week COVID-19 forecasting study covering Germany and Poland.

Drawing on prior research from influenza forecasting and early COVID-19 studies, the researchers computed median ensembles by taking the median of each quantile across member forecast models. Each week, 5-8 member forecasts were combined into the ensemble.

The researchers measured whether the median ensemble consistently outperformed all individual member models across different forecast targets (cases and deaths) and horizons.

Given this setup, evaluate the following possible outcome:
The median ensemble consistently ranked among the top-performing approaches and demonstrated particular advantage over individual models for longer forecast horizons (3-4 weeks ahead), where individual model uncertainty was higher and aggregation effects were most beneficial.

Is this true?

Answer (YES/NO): NO